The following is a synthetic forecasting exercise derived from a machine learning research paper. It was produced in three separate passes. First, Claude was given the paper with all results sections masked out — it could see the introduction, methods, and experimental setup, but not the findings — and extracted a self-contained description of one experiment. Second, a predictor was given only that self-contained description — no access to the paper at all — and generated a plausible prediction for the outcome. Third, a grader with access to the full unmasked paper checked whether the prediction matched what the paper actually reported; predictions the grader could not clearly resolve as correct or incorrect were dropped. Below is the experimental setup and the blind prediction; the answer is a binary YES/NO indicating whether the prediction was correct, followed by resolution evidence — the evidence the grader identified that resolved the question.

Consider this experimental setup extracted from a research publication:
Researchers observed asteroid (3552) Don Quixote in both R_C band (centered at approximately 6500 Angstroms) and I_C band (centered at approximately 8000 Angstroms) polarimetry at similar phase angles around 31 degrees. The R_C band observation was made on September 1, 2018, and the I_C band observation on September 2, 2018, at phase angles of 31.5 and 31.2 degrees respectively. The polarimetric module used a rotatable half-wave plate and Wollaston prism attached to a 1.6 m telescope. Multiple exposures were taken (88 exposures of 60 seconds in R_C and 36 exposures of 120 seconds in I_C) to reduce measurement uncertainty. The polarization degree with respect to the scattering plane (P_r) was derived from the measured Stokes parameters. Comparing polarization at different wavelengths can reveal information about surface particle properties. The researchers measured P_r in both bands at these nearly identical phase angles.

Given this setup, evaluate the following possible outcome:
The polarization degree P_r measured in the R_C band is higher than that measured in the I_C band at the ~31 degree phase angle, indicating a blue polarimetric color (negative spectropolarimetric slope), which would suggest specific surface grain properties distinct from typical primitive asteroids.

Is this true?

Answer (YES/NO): NO